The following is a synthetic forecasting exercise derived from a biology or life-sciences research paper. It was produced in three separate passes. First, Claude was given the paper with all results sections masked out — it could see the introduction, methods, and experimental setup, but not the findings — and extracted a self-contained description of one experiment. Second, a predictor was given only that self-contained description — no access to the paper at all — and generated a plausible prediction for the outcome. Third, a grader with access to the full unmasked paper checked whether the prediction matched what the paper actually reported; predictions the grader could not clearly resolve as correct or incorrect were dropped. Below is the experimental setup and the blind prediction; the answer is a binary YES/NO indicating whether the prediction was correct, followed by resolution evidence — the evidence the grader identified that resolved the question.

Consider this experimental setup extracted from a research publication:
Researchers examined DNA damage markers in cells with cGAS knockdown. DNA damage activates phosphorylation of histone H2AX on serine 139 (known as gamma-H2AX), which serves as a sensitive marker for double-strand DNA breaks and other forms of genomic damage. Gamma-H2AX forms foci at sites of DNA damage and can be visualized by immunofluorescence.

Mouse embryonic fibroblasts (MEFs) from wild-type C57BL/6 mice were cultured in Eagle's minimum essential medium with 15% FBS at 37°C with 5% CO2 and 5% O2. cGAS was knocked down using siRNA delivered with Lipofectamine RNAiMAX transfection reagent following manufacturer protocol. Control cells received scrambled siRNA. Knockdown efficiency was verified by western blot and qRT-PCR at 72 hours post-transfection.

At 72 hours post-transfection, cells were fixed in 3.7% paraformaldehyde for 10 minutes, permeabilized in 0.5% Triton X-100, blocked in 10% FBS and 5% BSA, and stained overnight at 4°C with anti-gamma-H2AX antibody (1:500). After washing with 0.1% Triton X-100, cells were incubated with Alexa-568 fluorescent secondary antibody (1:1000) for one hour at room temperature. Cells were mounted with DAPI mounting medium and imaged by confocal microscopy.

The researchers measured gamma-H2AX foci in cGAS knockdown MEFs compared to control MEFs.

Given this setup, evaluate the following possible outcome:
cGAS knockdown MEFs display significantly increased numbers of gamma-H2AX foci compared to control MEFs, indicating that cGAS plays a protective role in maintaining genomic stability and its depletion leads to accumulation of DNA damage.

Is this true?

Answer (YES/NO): YES